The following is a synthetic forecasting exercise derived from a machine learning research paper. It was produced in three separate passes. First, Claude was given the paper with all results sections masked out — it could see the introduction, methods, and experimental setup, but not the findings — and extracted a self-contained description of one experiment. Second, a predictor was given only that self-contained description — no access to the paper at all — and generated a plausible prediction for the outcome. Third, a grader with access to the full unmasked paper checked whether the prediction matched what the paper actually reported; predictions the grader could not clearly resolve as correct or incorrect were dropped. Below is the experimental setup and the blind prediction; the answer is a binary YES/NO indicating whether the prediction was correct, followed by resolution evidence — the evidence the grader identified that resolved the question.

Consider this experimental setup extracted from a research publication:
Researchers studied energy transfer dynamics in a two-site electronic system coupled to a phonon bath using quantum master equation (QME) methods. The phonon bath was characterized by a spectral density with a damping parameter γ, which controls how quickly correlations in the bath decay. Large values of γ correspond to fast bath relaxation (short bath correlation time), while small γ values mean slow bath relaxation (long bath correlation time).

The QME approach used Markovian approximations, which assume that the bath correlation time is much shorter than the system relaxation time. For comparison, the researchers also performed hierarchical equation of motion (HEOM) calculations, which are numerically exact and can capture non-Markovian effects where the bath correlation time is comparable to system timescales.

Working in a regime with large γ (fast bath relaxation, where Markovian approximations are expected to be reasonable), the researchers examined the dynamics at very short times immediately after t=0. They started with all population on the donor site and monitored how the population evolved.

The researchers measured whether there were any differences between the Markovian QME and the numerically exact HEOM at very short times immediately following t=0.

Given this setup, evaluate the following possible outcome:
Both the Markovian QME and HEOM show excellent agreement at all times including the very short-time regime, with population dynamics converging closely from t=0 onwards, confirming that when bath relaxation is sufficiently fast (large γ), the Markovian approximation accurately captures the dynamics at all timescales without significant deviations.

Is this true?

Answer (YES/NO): NO